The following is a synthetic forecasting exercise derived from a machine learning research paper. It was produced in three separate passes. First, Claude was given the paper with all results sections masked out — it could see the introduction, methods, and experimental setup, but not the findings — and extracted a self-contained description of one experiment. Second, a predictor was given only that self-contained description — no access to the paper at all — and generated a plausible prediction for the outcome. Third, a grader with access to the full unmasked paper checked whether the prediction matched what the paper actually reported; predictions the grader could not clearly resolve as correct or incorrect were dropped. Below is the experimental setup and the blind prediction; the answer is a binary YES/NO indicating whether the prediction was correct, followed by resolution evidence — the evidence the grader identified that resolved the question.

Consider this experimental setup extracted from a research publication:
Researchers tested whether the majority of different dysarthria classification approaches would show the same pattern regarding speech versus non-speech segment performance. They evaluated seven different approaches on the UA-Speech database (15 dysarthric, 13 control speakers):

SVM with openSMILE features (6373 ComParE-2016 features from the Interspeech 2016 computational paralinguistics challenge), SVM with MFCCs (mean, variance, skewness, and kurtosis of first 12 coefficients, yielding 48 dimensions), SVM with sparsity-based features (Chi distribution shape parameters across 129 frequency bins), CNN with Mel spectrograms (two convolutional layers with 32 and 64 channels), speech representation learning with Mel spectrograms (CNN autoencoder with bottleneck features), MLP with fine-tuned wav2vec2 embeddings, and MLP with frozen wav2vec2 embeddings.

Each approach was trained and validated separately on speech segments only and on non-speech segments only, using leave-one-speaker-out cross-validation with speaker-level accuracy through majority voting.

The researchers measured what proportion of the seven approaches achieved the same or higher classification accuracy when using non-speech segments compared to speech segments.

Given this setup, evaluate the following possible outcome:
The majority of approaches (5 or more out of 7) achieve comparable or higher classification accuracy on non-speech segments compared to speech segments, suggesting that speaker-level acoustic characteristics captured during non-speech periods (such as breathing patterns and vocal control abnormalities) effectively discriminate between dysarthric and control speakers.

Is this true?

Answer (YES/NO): NO